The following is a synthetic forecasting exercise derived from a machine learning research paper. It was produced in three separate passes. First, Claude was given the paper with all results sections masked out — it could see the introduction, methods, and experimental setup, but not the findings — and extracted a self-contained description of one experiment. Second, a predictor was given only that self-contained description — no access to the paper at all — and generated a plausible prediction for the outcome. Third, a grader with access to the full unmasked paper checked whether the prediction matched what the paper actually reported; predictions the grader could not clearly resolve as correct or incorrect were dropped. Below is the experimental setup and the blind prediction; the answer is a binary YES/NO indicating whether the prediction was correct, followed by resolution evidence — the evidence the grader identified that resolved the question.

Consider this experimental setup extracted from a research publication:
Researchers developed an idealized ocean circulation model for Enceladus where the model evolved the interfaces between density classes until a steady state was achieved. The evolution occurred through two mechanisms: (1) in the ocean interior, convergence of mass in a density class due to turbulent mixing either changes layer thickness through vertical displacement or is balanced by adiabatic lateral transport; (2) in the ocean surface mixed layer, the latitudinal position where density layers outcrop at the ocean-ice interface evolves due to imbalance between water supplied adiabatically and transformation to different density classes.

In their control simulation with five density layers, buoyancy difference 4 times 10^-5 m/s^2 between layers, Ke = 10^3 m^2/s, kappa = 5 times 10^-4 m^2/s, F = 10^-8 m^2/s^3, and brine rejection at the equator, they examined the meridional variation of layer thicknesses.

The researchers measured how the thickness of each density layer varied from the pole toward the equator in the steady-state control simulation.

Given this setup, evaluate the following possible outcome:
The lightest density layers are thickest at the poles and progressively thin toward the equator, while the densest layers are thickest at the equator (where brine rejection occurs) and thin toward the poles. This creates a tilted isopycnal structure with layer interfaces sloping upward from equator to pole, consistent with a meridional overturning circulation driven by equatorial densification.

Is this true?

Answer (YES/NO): NO